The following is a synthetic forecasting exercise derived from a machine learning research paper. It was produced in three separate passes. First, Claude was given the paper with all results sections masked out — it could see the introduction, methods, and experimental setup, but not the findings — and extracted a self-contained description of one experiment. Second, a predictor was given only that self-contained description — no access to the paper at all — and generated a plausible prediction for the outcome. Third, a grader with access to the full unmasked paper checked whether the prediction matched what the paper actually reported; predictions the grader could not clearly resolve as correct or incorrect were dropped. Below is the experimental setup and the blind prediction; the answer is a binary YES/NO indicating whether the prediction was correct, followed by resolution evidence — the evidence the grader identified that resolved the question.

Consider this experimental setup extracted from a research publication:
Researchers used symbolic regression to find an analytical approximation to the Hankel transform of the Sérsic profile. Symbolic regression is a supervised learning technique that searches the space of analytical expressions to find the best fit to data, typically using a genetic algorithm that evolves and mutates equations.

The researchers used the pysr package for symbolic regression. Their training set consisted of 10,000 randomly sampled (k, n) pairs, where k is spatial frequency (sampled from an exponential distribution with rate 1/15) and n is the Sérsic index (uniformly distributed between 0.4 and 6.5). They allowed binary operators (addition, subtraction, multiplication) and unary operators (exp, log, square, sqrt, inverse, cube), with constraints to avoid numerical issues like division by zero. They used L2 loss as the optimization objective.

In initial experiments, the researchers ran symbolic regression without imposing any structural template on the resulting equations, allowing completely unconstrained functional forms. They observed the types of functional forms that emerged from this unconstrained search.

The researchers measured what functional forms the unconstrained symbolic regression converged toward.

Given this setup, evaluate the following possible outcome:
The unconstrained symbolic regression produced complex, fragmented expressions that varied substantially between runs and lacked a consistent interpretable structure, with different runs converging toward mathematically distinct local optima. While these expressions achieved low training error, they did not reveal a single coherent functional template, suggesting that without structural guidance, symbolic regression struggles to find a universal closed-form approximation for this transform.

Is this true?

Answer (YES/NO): NO